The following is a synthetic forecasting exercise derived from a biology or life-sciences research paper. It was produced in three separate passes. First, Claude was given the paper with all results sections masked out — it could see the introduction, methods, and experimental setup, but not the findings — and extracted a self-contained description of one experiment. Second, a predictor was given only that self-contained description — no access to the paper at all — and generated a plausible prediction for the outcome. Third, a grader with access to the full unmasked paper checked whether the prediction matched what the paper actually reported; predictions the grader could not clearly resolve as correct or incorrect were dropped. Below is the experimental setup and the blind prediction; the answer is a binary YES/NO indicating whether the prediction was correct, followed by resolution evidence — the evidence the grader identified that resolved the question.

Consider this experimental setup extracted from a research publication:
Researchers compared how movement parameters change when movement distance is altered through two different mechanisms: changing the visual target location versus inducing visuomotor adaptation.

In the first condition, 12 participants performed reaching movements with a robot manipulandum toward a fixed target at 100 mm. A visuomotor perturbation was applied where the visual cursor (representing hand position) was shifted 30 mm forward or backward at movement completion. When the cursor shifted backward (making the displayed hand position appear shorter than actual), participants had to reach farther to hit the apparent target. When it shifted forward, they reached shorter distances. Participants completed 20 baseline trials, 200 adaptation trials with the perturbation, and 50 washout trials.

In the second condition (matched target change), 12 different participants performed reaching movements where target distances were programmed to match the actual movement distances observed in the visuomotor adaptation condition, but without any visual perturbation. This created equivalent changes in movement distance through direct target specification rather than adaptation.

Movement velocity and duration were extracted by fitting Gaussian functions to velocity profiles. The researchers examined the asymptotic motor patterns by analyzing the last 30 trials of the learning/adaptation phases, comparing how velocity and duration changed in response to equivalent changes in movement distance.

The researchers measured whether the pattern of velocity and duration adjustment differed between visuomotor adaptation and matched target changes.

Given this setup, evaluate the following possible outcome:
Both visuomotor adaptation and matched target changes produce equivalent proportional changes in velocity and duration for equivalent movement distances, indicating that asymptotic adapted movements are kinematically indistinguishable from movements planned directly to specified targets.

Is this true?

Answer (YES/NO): NO